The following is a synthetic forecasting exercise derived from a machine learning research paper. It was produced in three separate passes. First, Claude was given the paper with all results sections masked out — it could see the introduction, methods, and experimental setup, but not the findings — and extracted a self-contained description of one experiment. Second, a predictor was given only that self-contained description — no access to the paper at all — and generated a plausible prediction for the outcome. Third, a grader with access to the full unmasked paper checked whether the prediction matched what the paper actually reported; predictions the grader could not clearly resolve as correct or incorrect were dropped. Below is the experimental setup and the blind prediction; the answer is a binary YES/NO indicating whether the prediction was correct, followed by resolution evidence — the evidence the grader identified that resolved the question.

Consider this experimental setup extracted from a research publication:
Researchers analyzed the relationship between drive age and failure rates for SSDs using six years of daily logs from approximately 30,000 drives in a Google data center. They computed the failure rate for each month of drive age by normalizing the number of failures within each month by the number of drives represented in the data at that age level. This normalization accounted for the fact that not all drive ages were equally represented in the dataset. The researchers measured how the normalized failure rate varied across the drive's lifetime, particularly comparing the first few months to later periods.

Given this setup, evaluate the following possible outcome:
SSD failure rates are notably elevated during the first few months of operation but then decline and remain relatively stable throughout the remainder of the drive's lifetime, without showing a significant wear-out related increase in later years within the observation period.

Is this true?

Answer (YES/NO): YES